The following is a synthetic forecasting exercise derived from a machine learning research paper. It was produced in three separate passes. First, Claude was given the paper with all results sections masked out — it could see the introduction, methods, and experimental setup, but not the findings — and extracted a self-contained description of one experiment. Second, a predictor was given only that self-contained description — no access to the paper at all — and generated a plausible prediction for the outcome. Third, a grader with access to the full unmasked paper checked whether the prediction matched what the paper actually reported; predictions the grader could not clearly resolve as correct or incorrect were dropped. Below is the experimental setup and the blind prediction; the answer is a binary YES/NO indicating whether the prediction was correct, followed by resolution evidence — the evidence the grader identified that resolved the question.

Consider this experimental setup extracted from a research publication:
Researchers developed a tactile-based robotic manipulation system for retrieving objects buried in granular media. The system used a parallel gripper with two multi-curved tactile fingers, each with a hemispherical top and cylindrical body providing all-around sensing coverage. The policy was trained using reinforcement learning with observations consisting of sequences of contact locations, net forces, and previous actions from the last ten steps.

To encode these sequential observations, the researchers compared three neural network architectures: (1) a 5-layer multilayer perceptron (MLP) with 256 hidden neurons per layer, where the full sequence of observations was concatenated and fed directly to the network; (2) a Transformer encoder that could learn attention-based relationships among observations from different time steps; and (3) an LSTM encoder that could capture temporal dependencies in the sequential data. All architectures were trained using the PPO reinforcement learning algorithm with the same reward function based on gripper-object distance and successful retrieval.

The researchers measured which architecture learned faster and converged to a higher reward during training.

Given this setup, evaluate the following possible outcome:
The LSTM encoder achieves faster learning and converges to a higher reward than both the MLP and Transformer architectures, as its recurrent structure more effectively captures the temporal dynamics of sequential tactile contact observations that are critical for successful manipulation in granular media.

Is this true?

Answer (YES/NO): NO